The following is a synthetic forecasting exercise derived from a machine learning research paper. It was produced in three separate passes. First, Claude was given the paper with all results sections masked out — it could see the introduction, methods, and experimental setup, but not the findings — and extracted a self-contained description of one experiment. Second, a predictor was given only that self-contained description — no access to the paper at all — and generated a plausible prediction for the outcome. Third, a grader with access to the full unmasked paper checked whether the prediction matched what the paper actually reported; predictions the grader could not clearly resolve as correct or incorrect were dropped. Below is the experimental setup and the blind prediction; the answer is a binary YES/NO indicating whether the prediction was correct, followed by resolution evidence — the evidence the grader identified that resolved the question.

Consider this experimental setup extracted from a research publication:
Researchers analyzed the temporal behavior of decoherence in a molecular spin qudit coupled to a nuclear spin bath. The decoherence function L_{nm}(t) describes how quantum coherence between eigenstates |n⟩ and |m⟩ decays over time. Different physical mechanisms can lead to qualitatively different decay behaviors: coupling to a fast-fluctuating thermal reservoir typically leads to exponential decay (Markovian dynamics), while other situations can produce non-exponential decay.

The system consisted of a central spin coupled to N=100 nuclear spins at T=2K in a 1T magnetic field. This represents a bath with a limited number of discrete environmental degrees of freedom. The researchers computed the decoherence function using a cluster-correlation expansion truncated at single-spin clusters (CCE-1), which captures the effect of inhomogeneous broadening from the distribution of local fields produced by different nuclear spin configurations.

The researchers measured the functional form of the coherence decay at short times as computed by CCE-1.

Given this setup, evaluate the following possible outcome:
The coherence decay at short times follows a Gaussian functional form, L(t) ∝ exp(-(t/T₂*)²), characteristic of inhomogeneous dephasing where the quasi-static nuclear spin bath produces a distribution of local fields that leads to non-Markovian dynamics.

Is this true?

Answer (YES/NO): YES